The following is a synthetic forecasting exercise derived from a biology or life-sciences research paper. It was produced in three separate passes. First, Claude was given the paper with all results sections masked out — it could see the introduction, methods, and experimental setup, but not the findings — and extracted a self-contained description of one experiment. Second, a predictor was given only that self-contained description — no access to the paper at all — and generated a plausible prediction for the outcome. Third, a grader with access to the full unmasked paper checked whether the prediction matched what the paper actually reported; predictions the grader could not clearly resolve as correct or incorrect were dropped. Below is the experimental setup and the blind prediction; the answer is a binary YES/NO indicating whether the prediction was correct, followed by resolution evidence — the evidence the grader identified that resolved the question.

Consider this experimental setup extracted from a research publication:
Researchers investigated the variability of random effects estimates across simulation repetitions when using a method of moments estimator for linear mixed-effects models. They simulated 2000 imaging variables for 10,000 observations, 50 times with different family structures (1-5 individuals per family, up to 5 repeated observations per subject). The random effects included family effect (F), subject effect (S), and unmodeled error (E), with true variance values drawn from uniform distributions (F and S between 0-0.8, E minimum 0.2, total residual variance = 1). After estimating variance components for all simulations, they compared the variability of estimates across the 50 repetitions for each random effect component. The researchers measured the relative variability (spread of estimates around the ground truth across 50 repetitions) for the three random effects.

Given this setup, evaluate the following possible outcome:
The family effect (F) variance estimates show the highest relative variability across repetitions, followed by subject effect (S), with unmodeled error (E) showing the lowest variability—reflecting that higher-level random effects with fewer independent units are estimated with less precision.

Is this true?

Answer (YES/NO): NO